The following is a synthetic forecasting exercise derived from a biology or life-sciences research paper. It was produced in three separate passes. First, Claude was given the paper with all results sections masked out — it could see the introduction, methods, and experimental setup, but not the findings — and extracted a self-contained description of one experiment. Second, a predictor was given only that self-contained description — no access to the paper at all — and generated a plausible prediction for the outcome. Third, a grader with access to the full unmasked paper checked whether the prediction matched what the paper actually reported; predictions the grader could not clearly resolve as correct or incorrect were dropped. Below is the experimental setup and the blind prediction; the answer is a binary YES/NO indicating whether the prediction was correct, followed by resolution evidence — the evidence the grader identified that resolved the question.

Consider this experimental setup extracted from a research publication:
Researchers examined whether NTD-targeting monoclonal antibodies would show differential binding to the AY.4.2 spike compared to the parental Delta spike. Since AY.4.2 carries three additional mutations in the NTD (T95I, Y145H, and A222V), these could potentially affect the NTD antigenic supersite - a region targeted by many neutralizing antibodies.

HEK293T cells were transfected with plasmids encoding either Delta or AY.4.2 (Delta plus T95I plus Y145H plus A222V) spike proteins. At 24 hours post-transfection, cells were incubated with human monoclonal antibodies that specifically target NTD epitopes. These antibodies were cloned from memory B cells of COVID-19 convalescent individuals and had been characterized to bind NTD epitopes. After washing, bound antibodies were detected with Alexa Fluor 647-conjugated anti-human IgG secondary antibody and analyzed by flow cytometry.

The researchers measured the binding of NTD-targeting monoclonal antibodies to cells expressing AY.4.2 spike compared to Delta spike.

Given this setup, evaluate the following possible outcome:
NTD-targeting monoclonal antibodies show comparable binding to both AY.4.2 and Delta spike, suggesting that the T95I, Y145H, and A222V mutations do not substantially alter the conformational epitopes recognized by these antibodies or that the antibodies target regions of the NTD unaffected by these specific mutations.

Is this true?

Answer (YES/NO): YES